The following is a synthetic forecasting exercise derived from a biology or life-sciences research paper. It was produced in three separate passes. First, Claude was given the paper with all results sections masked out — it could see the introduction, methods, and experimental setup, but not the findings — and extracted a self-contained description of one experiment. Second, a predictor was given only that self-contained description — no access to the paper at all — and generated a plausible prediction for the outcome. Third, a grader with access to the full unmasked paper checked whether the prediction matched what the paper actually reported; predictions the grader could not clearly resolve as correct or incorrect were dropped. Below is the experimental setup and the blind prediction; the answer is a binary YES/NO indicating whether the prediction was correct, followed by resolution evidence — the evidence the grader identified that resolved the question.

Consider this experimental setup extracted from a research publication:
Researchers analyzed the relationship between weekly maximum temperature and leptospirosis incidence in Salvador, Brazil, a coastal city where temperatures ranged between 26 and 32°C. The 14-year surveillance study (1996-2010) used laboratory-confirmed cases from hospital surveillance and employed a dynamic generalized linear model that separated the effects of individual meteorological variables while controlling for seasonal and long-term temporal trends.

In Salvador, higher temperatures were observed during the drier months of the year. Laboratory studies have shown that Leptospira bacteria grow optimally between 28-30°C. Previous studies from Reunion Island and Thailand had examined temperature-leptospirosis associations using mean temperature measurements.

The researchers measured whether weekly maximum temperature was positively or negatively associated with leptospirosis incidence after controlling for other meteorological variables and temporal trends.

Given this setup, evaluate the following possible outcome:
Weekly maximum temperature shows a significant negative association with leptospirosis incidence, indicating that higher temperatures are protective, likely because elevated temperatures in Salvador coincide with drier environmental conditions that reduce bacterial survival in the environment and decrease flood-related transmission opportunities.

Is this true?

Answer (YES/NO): NO